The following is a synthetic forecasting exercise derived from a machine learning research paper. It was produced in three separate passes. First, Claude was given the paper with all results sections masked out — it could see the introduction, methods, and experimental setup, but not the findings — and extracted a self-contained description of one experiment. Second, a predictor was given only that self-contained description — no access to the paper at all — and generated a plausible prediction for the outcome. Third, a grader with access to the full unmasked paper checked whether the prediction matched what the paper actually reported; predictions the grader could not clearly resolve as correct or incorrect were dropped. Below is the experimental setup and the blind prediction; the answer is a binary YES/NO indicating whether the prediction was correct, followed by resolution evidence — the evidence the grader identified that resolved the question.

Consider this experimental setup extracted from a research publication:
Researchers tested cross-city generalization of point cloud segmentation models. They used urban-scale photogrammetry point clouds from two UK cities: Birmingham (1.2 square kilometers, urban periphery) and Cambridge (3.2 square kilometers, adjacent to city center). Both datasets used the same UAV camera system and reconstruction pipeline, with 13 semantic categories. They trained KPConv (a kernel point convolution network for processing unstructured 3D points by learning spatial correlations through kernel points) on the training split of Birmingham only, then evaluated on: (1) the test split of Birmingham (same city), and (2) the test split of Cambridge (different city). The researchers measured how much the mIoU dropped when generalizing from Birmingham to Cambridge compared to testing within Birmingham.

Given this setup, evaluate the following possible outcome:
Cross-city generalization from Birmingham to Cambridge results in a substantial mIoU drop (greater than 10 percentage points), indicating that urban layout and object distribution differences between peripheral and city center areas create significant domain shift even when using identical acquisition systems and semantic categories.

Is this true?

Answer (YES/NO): YES